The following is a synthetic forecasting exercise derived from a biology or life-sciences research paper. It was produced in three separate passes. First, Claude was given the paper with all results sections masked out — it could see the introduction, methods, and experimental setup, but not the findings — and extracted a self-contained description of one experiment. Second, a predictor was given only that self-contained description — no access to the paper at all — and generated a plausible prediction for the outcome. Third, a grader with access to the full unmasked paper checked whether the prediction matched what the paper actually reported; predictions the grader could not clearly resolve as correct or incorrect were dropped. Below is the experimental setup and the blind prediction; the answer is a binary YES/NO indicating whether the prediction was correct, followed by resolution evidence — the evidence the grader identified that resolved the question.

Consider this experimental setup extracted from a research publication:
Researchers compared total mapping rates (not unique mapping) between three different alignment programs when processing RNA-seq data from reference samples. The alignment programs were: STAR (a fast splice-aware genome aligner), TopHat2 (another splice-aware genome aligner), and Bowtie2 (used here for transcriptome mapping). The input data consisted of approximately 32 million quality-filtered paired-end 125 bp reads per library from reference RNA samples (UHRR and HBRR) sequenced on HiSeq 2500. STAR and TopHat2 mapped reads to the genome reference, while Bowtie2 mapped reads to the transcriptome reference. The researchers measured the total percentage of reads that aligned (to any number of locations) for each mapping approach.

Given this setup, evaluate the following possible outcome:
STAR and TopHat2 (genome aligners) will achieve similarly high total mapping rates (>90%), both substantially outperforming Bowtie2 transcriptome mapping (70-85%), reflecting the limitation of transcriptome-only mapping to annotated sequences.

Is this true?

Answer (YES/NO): NO